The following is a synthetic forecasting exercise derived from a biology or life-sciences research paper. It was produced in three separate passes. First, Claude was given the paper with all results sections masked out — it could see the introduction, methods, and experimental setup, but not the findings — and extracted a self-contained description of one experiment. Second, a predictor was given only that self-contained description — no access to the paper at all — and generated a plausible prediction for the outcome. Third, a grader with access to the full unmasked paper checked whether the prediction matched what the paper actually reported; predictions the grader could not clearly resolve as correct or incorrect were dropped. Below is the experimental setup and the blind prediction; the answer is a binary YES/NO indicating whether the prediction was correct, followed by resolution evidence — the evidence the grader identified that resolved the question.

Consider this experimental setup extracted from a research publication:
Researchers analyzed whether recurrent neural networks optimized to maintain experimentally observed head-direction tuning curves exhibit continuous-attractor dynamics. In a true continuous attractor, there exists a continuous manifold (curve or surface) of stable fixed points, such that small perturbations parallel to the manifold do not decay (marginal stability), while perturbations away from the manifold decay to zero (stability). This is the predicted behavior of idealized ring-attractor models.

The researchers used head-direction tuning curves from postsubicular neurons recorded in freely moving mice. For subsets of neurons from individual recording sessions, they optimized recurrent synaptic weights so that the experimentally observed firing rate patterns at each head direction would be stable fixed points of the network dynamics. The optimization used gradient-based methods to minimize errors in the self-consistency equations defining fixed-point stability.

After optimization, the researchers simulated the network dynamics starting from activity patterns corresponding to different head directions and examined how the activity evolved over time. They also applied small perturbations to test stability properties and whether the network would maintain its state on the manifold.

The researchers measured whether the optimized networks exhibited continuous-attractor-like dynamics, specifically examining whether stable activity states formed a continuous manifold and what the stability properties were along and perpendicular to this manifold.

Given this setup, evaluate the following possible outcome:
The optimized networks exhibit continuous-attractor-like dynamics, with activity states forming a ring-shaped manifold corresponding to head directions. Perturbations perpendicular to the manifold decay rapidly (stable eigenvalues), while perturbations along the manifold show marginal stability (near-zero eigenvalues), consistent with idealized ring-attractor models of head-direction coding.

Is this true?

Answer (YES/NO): NO